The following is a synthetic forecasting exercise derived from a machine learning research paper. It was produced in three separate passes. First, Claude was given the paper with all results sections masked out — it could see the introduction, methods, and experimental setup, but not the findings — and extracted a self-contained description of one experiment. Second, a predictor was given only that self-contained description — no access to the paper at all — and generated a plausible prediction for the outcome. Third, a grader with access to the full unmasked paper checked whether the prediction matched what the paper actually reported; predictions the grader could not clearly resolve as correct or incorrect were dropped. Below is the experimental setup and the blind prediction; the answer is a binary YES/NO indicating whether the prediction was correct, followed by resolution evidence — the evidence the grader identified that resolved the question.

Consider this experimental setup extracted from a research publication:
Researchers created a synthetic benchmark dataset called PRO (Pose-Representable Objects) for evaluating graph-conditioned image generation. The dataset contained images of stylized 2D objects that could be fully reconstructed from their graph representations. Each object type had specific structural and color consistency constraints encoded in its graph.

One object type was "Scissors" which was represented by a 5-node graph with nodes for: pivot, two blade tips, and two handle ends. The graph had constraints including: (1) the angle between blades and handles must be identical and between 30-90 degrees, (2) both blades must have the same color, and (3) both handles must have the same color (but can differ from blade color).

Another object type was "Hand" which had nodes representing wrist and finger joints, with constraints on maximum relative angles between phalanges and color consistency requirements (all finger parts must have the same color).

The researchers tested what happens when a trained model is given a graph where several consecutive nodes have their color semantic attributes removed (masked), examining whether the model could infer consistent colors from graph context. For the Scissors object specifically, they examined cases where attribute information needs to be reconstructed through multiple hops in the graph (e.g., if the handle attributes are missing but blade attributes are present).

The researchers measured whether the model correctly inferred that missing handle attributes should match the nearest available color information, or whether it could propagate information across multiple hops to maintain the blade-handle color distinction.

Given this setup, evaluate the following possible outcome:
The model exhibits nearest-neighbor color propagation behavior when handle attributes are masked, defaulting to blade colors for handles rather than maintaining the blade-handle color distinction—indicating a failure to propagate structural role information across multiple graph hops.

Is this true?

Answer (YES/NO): YES